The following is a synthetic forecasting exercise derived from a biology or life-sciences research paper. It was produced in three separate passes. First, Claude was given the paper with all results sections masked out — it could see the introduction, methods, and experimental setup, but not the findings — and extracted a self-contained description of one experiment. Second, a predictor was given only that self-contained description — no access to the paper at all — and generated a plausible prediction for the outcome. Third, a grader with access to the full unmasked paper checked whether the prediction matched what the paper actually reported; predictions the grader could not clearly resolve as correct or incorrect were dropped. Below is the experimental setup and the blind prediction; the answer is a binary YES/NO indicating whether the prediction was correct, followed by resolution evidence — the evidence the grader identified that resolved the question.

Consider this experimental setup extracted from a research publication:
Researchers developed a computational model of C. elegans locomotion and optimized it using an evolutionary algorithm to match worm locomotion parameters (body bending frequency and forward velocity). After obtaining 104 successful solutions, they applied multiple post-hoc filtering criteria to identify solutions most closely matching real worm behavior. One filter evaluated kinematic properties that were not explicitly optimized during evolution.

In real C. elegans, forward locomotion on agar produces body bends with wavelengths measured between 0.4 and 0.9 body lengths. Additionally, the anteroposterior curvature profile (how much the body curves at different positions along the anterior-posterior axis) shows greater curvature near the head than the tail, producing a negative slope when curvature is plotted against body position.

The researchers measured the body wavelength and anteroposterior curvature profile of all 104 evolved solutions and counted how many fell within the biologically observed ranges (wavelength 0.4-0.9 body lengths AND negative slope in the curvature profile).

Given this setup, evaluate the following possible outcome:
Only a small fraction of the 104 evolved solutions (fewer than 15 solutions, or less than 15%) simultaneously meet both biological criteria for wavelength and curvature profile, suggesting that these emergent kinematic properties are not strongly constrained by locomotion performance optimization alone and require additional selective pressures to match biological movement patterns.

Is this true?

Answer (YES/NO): NO